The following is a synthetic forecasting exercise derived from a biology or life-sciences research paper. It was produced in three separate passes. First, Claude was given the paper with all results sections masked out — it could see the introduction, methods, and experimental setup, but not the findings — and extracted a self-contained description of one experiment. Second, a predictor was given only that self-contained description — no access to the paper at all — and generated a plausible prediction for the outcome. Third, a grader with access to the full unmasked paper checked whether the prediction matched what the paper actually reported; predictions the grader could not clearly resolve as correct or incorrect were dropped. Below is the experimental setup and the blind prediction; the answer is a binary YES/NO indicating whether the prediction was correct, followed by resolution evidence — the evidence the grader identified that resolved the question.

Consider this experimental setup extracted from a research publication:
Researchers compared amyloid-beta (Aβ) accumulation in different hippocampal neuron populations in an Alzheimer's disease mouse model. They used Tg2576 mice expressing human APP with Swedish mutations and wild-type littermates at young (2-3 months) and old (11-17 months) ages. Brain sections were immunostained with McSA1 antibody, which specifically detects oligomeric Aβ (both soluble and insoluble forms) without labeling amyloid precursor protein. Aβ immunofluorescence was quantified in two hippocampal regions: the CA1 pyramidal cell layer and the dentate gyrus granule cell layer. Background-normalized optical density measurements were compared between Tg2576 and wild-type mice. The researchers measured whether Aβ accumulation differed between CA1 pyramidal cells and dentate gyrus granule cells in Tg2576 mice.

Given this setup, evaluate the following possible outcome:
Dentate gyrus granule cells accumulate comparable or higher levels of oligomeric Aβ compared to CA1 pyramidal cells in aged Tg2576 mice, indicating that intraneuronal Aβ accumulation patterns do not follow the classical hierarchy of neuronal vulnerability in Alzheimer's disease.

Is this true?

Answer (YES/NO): NO